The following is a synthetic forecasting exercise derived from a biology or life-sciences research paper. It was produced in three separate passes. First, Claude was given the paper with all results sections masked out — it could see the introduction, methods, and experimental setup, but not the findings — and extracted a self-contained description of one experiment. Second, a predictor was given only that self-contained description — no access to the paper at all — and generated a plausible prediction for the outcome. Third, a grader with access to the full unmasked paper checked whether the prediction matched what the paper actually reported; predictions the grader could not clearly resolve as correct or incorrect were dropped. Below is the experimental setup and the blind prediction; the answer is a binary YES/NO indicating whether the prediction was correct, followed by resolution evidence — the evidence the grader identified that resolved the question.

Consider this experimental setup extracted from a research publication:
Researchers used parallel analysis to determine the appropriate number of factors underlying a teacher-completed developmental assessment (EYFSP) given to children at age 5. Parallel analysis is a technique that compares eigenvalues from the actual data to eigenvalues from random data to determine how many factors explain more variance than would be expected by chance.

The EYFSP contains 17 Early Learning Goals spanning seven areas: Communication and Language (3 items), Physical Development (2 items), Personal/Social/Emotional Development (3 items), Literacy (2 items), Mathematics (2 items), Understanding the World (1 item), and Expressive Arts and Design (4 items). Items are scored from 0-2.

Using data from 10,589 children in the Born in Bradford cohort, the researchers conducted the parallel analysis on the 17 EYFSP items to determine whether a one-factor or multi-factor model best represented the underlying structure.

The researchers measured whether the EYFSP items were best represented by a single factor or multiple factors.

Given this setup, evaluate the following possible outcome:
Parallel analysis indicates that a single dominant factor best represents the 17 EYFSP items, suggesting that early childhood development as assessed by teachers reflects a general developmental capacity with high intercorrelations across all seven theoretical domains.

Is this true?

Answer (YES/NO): YES